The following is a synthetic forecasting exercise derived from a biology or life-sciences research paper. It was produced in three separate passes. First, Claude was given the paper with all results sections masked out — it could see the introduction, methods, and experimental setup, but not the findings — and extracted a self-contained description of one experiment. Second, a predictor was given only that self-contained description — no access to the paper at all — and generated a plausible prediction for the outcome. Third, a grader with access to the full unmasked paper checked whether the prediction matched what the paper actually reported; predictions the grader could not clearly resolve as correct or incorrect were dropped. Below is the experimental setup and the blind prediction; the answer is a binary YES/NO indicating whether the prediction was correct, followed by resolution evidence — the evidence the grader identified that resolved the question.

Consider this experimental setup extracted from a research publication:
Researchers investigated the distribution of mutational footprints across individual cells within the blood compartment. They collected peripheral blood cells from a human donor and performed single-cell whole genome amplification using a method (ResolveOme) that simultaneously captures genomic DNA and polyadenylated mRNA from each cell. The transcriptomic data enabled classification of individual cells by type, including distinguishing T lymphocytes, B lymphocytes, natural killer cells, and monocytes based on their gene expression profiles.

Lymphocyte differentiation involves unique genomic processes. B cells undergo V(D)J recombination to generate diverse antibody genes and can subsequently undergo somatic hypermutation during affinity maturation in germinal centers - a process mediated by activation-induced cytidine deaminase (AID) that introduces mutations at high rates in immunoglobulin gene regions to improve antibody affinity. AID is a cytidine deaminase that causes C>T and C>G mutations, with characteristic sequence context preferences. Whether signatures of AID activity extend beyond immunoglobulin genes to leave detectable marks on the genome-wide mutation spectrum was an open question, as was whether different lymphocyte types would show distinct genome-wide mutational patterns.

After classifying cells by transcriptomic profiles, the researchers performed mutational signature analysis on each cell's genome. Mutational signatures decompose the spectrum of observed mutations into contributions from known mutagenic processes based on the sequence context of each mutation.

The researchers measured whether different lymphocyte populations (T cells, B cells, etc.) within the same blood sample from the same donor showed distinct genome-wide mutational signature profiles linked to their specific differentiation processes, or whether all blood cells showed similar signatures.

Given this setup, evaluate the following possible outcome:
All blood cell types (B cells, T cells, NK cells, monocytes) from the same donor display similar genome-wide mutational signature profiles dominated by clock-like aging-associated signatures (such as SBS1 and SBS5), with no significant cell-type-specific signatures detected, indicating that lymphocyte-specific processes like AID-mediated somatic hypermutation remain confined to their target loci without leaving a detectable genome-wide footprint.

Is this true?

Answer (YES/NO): NO